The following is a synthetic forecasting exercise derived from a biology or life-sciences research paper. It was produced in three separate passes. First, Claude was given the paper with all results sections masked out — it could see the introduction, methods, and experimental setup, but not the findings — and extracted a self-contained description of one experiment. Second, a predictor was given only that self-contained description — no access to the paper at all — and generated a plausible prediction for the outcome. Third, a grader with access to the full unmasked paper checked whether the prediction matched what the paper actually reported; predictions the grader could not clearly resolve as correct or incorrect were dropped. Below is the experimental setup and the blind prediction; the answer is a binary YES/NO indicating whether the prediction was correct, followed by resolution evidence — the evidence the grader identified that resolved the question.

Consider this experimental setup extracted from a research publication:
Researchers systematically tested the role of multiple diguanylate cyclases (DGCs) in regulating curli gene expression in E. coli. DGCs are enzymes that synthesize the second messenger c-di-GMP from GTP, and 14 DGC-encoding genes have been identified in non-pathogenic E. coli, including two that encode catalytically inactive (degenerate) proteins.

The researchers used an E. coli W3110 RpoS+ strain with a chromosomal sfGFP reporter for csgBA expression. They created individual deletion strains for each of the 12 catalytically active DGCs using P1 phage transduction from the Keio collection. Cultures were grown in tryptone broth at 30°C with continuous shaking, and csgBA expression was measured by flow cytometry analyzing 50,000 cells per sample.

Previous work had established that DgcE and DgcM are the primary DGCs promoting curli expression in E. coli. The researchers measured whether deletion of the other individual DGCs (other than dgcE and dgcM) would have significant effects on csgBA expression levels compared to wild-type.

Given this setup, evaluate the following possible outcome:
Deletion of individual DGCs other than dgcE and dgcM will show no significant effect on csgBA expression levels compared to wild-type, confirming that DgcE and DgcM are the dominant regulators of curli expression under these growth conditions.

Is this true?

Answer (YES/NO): NO